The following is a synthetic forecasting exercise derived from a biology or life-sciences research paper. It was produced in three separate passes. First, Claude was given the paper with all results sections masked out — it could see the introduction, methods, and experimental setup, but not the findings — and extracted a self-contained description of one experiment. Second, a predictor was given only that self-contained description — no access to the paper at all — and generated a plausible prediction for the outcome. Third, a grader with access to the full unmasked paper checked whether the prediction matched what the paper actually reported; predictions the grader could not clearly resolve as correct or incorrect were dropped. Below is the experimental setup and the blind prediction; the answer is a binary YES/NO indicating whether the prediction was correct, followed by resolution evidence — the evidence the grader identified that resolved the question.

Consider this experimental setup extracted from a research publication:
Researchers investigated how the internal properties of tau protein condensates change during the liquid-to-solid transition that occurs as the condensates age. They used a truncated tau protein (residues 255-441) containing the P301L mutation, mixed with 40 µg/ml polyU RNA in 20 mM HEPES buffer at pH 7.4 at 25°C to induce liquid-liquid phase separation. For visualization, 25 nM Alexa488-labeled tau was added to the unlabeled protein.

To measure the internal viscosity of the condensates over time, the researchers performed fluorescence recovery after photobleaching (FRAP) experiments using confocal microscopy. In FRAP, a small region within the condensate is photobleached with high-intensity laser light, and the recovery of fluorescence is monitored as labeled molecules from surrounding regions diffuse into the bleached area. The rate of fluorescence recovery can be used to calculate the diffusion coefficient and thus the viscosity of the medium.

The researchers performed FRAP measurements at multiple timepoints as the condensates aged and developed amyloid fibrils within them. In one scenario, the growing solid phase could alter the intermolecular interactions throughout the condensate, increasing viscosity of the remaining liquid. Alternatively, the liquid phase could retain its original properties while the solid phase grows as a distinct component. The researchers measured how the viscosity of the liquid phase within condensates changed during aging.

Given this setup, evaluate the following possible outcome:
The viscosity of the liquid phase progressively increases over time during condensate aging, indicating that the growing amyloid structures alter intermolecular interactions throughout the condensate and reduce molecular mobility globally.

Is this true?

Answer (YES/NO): NO